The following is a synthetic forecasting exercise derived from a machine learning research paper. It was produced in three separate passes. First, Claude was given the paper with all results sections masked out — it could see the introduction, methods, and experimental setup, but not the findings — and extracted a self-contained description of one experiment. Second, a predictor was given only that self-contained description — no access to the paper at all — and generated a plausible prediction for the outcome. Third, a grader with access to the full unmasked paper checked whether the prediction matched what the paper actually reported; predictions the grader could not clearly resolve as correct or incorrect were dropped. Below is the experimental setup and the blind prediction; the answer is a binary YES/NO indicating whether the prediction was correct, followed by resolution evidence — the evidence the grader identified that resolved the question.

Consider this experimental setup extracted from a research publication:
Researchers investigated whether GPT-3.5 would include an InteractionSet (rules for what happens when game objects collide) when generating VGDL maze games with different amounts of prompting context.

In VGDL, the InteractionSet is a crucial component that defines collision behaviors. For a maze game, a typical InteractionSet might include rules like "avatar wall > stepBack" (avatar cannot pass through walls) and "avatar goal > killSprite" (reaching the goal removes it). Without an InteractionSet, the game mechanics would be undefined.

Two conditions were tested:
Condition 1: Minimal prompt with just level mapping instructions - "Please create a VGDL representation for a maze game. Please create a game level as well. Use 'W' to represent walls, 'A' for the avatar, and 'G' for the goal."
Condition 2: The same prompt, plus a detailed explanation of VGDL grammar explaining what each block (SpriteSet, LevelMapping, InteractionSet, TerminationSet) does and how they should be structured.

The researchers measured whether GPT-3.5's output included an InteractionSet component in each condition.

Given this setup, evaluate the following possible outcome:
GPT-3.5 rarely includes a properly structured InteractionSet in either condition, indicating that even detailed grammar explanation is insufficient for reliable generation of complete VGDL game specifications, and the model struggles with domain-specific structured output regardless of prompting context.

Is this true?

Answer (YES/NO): NO